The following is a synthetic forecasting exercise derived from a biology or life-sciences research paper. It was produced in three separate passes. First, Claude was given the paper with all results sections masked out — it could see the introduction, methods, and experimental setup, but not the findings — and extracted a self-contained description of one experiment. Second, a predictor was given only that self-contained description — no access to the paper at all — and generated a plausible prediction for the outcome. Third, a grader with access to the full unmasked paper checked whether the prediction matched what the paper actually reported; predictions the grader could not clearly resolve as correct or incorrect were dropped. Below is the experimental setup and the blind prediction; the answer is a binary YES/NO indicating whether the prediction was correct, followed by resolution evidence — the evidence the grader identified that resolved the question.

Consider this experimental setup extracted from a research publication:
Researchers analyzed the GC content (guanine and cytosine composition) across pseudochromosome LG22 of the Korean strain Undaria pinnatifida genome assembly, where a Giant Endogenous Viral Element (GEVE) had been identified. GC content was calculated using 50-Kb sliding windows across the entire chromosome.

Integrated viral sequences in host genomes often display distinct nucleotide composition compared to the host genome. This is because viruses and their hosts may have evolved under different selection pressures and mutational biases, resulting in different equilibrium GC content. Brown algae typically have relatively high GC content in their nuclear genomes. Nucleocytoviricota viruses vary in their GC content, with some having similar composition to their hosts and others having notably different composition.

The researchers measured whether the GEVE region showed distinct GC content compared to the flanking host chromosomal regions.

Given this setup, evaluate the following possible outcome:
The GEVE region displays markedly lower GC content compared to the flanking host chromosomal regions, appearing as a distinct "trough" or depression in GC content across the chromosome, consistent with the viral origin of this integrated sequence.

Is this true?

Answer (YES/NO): NO